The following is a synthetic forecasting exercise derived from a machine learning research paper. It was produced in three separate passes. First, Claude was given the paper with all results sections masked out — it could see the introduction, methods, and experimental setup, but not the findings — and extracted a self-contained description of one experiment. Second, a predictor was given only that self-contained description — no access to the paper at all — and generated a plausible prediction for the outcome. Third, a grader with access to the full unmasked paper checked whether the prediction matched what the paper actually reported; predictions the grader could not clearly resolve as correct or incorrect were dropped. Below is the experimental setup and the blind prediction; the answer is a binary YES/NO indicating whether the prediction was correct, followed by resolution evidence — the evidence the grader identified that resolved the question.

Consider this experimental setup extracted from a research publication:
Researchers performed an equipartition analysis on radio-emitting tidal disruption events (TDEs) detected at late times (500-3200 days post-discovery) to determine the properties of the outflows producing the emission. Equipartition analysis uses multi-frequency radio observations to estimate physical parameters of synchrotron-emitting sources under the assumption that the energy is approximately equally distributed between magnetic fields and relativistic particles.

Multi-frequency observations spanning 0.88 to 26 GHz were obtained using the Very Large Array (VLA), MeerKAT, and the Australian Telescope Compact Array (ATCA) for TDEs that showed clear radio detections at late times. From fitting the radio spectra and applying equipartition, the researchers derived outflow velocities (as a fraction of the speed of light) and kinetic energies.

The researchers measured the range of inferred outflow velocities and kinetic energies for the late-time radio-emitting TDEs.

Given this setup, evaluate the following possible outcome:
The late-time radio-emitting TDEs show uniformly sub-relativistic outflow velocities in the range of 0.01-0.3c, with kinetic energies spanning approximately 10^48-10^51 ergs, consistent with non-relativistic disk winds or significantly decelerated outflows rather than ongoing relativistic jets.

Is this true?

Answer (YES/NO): NO